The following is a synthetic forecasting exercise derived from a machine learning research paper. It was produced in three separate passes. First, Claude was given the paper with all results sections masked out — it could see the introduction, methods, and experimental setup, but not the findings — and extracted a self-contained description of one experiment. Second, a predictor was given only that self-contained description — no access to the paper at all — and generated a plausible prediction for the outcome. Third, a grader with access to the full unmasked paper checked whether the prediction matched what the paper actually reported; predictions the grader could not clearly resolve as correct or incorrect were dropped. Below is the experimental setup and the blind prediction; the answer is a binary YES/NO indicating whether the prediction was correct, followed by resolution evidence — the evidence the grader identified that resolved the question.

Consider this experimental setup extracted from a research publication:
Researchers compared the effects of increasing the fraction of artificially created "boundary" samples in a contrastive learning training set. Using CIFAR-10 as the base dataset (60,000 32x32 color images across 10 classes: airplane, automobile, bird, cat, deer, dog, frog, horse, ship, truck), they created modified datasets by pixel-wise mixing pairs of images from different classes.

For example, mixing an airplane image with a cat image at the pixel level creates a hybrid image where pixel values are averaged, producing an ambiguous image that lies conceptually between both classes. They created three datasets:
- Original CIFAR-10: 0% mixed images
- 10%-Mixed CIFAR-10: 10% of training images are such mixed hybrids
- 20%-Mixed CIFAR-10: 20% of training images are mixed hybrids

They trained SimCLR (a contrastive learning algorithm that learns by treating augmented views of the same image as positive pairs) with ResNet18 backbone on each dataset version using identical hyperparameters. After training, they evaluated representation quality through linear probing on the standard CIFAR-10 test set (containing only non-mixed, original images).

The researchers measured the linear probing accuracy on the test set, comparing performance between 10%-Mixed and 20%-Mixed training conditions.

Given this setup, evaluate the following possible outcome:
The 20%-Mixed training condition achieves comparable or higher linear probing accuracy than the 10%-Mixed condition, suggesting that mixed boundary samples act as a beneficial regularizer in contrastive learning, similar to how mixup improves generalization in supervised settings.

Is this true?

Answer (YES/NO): NO